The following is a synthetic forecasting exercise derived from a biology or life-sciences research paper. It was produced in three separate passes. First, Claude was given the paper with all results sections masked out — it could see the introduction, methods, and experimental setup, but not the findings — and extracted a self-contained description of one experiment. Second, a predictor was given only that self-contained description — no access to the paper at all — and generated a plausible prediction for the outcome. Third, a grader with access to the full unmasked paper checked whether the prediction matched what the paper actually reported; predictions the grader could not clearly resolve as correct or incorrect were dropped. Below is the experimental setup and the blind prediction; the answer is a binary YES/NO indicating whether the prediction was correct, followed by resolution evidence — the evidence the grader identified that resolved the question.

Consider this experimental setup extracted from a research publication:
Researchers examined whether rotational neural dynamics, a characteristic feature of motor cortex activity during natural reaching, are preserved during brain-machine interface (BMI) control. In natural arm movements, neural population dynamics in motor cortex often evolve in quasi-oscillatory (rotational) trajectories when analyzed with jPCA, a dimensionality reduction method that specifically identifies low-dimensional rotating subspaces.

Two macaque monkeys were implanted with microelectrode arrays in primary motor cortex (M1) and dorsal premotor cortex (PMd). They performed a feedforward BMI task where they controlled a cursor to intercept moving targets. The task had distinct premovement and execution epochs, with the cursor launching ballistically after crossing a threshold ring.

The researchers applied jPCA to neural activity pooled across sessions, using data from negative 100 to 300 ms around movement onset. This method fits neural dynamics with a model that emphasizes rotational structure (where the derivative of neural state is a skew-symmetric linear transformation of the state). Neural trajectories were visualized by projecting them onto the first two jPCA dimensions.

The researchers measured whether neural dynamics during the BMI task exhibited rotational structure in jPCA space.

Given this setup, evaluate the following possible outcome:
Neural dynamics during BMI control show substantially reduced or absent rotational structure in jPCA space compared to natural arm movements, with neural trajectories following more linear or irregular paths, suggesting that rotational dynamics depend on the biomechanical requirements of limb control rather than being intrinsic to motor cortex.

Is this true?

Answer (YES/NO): NO